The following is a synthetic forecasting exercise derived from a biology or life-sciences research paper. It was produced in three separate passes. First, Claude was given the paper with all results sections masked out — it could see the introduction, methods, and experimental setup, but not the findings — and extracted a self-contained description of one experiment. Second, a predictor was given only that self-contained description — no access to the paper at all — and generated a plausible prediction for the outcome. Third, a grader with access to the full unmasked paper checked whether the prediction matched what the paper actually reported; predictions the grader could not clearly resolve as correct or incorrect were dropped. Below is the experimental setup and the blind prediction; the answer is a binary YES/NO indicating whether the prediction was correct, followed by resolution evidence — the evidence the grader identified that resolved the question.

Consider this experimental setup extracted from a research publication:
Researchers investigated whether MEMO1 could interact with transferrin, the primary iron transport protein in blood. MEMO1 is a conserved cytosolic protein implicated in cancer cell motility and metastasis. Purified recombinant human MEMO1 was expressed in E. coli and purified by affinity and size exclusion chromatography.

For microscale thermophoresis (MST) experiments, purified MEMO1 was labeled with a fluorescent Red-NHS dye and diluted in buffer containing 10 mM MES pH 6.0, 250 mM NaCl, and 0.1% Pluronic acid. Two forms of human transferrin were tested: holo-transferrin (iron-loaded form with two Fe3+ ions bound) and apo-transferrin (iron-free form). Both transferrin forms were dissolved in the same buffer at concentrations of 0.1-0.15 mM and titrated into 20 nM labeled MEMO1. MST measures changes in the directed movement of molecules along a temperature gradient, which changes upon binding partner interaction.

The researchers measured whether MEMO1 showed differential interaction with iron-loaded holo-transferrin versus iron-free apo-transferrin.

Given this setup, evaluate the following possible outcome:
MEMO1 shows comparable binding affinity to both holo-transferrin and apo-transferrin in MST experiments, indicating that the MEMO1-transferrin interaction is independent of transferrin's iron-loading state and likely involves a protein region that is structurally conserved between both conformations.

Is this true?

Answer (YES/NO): NO